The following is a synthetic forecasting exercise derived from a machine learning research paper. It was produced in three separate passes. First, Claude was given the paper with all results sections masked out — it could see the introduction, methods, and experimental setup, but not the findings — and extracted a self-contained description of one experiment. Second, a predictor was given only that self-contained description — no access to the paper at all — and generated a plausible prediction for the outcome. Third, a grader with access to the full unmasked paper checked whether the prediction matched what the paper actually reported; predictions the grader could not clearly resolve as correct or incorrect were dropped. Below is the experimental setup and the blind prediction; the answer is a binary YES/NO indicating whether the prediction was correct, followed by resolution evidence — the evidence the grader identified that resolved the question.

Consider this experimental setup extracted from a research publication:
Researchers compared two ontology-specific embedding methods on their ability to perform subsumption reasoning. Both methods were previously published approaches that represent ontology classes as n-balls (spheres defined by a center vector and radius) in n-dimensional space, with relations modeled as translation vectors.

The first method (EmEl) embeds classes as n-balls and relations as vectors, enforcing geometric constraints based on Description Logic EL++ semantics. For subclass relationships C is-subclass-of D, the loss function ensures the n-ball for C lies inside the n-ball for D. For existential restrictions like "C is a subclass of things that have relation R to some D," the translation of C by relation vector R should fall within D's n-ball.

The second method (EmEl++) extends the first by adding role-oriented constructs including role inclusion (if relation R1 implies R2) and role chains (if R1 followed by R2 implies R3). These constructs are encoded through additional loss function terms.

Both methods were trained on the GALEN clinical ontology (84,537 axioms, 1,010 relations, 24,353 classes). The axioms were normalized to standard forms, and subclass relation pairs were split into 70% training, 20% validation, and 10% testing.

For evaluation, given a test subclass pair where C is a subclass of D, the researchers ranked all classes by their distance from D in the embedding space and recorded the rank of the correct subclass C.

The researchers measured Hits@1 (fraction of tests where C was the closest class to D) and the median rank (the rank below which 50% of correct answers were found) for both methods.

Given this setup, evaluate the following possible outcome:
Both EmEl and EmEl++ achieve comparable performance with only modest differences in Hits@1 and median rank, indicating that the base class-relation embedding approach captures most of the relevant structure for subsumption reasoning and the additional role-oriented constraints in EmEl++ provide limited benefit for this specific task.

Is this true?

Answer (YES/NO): YES